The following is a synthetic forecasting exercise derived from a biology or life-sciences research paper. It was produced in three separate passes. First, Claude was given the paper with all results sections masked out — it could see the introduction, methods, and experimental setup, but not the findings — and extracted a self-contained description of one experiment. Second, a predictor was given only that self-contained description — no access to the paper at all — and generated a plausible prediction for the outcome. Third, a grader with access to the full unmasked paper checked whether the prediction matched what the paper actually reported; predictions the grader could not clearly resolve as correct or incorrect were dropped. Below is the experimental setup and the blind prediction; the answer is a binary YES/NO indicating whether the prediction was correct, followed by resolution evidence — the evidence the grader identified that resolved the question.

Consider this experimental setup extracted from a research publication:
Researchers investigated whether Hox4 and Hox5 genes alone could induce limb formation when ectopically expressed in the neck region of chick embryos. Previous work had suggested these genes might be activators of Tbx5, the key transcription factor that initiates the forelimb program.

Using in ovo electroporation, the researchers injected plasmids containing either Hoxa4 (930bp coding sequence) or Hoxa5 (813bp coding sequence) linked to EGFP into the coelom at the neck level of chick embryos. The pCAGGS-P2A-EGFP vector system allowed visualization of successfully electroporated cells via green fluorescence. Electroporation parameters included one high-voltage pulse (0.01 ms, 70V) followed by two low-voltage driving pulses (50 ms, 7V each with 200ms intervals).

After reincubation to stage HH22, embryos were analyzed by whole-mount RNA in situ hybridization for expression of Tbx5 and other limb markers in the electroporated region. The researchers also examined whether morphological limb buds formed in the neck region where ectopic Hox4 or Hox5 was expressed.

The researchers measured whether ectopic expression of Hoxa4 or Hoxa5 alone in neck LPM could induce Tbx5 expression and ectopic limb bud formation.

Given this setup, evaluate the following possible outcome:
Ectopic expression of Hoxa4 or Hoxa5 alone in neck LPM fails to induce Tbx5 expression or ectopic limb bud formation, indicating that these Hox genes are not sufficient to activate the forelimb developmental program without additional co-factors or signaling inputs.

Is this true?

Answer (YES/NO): YES